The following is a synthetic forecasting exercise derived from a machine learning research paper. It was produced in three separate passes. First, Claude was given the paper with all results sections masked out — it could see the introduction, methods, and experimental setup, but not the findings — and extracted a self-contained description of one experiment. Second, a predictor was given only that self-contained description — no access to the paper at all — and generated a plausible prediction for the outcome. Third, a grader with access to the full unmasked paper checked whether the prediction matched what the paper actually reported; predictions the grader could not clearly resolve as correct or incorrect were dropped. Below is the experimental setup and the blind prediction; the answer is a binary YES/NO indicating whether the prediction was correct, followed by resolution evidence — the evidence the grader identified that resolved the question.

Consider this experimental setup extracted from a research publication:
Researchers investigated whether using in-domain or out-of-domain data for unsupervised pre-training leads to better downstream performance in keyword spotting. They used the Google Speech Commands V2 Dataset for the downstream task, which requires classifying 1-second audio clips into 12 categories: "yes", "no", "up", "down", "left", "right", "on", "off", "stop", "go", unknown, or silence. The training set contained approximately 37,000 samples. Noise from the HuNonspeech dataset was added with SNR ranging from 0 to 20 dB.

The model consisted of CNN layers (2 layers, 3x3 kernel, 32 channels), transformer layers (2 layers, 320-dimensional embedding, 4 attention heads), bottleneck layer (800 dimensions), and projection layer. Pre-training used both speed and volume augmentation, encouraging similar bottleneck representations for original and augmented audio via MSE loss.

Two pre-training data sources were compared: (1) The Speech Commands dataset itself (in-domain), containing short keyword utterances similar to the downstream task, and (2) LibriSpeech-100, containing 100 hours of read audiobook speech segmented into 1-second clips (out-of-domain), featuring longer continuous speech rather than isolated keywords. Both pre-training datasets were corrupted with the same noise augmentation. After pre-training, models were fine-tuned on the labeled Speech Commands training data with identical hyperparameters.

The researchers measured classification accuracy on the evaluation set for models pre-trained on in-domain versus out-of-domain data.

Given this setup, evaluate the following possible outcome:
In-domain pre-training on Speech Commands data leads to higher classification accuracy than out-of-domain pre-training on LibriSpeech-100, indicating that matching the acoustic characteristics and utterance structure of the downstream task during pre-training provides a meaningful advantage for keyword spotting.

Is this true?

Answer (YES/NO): NO